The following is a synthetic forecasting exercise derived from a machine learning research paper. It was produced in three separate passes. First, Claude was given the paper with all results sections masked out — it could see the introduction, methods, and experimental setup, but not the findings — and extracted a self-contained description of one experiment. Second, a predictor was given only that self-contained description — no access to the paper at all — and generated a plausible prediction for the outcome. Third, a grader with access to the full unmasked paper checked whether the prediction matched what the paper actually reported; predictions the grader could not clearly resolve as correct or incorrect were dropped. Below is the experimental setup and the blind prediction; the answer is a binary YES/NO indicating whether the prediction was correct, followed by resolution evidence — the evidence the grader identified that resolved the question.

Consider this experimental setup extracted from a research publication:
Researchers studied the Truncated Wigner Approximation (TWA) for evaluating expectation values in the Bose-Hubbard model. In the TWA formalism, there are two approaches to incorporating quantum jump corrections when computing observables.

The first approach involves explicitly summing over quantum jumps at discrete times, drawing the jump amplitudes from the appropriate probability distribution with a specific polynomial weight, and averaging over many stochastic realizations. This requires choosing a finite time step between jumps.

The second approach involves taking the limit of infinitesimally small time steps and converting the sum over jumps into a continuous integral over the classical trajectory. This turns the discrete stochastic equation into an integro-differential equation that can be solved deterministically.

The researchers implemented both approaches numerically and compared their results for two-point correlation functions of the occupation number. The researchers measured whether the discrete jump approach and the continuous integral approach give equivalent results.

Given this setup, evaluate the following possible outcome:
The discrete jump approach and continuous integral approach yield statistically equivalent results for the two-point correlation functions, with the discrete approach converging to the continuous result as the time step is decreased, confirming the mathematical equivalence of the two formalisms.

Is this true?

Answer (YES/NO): YES